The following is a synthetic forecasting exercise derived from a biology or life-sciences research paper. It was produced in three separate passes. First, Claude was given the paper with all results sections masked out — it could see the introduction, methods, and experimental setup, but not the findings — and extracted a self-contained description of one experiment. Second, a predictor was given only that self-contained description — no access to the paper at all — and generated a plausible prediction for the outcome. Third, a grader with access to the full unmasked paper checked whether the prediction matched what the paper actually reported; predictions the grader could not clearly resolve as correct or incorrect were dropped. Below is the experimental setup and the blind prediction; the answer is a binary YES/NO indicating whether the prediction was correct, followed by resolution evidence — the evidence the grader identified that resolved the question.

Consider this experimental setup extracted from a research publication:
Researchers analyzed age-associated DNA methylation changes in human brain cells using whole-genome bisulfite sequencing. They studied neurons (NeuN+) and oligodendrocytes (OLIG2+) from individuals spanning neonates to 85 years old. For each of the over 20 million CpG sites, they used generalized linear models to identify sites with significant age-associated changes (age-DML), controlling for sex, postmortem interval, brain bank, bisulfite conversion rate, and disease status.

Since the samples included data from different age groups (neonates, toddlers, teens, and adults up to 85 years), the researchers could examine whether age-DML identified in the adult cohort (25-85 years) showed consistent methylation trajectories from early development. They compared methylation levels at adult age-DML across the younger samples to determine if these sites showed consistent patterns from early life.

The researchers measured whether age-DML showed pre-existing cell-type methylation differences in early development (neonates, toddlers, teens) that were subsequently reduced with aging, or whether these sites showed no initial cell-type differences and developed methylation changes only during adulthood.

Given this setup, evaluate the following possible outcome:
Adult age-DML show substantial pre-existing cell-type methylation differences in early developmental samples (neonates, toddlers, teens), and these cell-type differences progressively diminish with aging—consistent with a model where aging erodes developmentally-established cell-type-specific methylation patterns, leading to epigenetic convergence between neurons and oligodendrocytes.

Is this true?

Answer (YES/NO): NO